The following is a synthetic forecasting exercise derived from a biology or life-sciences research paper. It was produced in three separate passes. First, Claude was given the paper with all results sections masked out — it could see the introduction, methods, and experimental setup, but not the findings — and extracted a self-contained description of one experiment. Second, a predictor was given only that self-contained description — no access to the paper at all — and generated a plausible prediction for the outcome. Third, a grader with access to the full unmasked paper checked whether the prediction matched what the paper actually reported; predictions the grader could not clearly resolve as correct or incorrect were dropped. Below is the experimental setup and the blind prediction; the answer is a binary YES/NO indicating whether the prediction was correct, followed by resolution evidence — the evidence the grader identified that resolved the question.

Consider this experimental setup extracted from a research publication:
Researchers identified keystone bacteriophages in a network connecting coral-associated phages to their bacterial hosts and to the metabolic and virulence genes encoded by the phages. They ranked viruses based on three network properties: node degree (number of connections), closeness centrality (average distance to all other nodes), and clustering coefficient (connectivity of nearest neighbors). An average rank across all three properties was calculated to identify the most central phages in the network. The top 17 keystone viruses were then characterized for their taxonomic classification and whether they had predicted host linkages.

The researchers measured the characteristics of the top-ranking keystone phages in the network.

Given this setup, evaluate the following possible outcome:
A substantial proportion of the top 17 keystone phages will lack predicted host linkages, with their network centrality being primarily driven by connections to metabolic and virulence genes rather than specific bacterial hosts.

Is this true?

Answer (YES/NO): YES